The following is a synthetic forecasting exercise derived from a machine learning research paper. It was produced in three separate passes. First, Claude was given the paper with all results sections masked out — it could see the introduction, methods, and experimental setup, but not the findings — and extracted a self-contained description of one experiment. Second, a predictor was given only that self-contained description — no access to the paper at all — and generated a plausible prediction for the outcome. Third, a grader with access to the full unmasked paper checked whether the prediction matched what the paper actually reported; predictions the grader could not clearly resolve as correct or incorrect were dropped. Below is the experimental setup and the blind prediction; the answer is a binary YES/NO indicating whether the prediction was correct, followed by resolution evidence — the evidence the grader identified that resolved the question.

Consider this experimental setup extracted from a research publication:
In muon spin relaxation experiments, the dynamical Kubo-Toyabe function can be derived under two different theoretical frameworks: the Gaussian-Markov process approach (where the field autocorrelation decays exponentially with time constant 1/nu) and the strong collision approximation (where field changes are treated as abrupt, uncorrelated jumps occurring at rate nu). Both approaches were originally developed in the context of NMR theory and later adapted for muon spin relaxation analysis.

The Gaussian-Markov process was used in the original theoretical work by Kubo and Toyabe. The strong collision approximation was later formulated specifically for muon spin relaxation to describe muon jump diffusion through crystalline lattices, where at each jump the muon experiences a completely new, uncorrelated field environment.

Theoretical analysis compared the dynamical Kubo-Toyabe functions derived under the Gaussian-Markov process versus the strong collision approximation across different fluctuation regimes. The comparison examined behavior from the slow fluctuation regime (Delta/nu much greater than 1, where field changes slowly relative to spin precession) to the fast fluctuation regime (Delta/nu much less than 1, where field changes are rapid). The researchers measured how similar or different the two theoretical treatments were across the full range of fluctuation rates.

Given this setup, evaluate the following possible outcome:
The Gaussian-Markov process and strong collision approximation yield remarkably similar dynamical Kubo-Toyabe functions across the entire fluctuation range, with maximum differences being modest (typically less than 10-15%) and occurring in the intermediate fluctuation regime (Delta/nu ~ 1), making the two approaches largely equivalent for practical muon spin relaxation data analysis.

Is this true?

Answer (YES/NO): NO